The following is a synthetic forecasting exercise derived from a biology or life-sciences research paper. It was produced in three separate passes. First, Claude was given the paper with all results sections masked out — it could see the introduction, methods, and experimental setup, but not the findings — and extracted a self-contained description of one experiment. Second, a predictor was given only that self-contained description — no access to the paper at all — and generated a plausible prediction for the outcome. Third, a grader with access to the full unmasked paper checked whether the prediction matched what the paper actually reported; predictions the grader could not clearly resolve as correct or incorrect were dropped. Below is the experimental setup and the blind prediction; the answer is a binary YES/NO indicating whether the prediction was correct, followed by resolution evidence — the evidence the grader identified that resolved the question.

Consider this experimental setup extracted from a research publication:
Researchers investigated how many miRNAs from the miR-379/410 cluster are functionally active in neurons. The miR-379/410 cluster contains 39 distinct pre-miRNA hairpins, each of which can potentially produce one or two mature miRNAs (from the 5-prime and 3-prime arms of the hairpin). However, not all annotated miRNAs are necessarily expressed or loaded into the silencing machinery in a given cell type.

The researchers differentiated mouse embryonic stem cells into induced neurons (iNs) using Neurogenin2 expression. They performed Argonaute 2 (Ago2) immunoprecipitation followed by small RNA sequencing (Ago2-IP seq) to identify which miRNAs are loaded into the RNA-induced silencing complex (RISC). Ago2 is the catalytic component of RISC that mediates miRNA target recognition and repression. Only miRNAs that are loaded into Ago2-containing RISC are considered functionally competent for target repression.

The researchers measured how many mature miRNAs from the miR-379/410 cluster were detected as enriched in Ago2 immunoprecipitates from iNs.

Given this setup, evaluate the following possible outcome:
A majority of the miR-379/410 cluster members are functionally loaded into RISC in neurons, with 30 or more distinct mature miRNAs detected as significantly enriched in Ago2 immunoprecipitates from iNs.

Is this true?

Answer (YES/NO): NO